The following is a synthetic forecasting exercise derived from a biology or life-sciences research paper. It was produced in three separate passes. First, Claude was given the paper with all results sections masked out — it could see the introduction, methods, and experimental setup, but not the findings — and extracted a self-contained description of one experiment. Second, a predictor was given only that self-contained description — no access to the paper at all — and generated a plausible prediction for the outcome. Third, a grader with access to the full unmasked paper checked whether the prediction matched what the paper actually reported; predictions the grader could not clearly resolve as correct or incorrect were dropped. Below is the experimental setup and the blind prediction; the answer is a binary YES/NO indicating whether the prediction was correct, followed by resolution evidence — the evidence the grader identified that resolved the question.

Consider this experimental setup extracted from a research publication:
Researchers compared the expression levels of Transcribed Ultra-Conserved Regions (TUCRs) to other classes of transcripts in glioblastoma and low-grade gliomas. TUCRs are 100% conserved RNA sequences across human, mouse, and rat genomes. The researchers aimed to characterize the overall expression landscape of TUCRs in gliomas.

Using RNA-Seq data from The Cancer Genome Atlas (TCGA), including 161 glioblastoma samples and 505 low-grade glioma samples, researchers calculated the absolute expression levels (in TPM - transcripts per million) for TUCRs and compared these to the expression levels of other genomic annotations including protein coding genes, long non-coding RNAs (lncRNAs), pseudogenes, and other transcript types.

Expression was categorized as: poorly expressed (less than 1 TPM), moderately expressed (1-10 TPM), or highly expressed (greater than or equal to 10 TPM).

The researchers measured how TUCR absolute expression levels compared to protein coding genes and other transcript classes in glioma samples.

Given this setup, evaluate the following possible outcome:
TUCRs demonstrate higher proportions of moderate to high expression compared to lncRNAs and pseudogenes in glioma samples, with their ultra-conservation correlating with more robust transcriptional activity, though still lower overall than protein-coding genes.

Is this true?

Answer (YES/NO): NO